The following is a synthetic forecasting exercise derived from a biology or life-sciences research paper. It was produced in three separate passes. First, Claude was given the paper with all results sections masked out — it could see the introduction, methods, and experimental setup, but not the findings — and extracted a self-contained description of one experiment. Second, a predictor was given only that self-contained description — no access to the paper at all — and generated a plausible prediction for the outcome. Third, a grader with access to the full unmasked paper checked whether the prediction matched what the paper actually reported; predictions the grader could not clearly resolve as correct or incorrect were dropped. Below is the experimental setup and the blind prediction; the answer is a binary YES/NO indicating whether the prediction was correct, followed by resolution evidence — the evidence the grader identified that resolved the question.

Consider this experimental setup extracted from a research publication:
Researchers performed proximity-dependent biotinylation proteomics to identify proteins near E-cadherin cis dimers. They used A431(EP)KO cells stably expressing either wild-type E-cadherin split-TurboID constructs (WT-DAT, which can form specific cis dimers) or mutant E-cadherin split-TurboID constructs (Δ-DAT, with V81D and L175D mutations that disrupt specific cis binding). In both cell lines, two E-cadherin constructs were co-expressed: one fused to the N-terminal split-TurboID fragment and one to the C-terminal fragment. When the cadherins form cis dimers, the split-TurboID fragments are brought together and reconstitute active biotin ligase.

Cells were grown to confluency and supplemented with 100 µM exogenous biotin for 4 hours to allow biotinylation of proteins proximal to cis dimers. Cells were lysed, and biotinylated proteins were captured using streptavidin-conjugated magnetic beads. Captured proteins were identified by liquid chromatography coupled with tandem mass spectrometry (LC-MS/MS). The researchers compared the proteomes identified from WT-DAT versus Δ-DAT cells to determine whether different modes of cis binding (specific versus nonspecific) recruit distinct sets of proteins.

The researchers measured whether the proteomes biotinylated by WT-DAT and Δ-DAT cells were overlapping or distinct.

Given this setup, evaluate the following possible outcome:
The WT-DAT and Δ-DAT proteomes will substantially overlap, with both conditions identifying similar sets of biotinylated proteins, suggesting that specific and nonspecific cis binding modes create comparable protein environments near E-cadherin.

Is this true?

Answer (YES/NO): NO